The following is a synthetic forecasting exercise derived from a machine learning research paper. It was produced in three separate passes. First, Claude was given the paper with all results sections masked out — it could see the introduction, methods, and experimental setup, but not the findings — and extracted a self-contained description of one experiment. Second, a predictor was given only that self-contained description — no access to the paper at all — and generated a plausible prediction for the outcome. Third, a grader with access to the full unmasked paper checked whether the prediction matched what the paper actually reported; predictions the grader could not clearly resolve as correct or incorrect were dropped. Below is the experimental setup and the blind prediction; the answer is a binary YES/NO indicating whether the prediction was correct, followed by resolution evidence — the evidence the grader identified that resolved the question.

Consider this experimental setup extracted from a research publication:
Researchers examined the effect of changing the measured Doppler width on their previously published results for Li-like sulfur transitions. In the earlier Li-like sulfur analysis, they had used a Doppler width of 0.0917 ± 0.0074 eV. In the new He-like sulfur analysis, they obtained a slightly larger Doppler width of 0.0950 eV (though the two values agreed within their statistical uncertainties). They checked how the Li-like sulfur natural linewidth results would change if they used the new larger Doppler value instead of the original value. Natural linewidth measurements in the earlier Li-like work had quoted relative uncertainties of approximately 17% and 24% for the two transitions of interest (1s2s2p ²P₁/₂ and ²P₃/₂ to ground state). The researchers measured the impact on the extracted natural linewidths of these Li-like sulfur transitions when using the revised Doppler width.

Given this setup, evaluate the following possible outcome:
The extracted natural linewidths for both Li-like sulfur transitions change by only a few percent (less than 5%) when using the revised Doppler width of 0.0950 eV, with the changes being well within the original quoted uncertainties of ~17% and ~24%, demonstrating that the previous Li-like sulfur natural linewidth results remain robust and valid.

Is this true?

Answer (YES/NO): YES